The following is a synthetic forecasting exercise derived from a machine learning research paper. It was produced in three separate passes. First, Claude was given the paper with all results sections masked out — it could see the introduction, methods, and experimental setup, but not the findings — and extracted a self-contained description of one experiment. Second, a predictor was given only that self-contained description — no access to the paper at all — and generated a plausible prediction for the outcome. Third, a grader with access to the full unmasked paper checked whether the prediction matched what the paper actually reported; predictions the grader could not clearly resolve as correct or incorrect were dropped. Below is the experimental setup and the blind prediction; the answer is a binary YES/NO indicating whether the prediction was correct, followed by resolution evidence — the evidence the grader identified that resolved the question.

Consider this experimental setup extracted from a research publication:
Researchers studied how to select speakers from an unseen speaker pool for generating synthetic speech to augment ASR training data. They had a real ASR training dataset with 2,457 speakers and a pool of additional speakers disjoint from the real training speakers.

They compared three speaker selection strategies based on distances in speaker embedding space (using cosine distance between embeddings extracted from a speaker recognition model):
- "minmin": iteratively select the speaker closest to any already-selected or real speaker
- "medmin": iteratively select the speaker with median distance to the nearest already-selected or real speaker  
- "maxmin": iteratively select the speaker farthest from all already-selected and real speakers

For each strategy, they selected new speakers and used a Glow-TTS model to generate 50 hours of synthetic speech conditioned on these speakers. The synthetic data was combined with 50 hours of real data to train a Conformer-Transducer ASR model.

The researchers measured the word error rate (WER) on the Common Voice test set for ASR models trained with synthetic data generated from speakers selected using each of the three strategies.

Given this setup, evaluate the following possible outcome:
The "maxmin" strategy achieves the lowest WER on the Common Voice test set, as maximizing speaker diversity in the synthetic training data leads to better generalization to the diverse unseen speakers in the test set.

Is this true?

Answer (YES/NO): NO